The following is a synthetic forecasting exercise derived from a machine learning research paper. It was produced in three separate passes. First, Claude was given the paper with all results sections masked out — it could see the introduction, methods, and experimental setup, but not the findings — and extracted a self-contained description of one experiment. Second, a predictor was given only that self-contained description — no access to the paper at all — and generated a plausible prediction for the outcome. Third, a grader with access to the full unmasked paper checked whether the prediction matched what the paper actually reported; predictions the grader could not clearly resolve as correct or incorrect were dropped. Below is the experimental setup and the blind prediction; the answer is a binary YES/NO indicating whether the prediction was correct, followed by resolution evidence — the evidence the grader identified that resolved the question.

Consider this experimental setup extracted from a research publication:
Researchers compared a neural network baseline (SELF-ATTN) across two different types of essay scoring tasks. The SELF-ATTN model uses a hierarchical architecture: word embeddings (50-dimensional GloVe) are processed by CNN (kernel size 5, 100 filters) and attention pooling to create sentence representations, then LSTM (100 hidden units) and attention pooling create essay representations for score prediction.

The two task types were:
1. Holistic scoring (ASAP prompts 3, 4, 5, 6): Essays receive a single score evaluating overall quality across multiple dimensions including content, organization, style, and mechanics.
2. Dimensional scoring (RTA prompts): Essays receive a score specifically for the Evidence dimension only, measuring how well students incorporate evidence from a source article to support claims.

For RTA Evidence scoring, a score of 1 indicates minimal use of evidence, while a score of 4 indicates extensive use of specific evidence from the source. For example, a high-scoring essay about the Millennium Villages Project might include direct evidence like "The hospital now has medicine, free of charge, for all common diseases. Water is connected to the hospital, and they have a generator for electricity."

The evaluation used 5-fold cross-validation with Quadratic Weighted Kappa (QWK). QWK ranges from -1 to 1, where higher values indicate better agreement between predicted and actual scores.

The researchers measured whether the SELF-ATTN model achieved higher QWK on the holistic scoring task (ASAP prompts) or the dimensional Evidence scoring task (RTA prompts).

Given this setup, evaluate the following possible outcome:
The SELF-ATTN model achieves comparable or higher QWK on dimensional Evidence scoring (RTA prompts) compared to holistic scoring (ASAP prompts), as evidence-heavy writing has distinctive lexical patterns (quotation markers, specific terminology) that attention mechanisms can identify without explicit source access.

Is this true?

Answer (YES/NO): NO